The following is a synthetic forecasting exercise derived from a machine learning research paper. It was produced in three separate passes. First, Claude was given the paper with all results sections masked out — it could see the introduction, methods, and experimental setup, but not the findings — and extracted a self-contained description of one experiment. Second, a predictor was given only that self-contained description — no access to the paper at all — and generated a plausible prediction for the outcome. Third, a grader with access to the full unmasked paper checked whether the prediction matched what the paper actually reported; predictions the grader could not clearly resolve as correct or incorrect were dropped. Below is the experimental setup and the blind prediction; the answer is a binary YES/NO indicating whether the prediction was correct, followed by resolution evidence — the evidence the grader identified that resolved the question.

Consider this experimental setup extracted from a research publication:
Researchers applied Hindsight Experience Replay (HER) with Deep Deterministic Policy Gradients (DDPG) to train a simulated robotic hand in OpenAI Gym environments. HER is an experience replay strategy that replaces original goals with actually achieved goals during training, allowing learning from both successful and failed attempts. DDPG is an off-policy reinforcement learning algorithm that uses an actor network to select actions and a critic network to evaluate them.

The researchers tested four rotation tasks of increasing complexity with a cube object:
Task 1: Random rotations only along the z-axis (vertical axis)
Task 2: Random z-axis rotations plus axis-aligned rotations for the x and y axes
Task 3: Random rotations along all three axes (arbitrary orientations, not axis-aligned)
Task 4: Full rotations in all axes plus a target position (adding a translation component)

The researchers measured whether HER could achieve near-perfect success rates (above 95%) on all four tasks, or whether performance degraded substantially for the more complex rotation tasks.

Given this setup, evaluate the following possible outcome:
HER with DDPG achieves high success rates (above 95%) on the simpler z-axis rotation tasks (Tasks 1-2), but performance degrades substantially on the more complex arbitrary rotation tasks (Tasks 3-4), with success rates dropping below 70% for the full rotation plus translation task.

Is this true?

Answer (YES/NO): NO